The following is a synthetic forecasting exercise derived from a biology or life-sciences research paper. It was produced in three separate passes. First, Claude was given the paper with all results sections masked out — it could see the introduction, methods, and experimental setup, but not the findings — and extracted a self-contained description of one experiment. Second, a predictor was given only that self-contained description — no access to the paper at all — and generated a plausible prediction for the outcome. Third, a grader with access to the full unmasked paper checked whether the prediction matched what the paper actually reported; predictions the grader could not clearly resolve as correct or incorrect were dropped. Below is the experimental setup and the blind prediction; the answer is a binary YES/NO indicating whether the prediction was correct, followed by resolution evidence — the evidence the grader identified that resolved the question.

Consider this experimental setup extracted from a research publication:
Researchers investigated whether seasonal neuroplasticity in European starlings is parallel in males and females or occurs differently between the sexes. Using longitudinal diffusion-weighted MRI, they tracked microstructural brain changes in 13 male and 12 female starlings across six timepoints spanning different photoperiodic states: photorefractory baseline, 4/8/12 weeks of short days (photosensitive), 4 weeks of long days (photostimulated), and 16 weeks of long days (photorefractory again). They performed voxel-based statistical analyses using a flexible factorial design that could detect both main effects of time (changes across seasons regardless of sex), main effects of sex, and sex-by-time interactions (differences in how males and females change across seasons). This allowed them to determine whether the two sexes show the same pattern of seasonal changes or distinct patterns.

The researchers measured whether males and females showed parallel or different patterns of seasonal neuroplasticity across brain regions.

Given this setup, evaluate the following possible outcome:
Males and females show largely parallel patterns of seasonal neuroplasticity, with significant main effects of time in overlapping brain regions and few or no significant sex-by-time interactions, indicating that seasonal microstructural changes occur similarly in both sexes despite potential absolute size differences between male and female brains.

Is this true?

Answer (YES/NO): NO